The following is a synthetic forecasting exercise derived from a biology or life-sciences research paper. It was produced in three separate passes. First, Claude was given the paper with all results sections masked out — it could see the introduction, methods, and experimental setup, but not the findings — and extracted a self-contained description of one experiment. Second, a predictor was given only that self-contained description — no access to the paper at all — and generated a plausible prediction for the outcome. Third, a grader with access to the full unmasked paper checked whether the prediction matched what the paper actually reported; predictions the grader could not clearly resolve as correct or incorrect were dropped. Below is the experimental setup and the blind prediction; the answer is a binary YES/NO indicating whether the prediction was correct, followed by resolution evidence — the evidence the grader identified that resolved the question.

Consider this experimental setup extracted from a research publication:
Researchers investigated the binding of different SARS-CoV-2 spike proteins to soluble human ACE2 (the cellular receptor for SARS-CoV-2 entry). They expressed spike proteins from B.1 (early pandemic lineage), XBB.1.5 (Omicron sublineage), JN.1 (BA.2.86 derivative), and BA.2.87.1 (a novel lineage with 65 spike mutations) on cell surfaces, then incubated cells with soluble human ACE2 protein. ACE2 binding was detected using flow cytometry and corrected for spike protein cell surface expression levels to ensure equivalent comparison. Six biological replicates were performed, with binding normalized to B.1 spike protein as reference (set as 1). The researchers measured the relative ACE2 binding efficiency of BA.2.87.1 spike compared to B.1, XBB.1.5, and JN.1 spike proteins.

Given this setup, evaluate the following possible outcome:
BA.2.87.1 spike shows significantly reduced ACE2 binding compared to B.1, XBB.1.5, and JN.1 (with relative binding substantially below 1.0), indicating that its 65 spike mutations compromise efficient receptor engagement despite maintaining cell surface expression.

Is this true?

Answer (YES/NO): NO